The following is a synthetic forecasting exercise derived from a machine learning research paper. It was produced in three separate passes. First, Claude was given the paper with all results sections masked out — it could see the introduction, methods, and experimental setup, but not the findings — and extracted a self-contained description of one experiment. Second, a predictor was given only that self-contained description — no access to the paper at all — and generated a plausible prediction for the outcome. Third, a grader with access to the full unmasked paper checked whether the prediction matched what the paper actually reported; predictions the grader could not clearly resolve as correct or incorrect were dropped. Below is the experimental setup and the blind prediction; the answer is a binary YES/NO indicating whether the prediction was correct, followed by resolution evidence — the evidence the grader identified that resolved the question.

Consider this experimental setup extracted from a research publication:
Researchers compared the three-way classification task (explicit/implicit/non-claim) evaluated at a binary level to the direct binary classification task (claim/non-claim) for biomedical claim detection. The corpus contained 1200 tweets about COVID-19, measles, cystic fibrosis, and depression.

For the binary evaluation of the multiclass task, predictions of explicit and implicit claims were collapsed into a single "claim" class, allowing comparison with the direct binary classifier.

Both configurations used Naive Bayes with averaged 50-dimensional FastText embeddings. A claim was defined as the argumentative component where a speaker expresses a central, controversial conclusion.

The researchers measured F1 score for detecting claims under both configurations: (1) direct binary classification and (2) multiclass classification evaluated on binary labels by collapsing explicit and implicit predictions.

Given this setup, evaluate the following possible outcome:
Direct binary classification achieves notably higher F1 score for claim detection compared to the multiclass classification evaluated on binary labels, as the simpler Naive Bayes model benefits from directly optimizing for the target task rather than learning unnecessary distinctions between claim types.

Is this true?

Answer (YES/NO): NO